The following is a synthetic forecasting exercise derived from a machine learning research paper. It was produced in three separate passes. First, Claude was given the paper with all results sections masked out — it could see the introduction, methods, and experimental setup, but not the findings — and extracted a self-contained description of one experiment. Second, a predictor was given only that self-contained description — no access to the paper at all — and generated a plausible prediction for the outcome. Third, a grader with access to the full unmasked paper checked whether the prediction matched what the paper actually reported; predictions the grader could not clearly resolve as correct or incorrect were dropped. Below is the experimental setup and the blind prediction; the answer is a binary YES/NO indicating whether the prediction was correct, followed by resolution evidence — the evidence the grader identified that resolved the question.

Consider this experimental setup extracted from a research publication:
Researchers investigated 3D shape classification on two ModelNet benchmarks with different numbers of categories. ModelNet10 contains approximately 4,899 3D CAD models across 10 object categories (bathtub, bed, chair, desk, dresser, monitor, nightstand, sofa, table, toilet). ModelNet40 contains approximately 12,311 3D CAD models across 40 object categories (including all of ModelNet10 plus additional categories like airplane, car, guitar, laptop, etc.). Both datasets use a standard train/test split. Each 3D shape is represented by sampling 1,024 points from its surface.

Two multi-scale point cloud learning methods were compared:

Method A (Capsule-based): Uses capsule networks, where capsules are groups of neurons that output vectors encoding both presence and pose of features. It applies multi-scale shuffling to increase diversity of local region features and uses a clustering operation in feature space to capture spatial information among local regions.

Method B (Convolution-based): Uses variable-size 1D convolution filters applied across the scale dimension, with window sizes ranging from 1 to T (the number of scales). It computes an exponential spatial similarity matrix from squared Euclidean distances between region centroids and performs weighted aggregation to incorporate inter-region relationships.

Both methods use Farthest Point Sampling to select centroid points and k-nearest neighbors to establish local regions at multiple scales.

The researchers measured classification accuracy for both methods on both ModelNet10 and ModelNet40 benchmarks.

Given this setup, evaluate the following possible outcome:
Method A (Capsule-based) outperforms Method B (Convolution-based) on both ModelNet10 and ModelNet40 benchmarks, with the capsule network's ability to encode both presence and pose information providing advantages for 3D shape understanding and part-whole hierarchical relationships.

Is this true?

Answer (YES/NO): NO